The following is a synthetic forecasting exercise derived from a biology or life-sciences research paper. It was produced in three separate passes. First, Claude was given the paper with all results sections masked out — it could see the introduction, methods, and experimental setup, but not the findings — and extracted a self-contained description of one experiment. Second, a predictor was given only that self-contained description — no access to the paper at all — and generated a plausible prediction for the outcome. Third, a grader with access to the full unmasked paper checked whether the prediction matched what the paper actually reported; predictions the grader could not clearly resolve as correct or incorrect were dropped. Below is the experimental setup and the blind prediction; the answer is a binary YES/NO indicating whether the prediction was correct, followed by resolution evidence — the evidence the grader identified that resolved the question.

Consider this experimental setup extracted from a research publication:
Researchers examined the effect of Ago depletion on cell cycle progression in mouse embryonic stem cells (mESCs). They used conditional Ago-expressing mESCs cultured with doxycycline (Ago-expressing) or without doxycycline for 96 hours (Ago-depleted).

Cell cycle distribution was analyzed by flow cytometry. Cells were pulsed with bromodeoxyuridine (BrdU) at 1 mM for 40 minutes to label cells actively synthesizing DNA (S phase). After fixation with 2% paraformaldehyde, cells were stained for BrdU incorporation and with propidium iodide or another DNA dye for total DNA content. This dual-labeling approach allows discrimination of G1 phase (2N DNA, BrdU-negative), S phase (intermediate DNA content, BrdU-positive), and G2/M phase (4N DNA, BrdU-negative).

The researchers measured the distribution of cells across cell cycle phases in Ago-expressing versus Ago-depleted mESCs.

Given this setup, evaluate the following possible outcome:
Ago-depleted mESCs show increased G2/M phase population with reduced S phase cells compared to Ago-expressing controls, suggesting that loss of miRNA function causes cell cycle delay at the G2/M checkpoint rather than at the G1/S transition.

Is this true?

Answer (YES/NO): NO